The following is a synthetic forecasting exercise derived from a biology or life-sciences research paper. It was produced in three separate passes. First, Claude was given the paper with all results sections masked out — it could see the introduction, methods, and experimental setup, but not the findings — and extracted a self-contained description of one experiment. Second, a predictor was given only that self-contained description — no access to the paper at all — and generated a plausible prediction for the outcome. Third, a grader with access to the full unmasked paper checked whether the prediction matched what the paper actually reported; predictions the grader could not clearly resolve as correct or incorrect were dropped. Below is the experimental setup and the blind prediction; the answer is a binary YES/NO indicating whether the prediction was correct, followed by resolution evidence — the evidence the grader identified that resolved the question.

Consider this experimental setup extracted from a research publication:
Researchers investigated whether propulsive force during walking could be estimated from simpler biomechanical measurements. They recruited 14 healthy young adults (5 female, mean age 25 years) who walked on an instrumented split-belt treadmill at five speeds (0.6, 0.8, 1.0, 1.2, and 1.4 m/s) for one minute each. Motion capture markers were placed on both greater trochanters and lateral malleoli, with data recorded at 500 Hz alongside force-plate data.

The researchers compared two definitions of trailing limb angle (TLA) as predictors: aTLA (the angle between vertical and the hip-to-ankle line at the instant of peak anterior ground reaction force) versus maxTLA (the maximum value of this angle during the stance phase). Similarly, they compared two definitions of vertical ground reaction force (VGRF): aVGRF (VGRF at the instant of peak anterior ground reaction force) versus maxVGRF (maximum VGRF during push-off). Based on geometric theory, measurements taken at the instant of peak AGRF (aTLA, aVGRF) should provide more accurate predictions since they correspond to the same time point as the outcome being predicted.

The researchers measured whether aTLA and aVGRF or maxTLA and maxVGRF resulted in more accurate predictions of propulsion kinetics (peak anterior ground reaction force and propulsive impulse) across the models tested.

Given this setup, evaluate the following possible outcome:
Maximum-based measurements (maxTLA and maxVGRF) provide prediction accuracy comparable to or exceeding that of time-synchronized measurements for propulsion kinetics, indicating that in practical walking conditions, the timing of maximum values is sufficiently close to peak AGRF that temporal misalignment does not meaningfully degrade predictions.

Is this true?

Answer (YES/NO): YES